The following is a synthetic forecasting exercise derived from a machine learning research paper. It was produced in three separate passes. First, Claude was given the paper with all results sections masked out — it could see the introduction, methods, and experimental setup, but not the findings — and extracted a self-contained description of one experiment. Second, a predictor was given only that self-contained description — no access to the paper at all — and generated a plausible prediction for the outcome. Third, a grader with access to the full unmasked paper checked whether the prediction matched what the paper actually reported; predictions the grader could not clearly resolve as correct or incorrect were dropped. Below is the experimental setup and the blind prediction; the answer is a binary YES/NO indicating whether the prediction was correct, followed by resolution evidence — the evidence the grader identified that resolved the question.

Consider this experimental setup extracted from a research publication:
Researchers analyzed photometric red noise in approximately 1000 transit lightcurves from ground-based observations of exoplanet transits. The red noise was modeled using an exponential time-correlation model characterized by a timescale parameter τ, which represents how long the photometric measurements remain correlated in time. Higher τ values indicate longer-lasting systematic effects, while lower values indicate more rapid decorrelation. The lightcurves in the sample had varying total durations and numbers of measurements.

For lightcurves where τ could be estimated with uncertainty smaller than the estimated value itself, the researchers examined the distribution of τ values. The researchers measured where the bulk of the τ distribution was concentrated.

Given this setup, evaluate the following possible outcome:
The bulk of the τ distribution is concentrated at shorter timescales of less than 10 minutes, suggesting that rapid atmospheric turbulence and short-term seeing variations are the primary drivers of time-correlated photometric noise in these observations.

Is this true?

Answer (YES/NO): YES